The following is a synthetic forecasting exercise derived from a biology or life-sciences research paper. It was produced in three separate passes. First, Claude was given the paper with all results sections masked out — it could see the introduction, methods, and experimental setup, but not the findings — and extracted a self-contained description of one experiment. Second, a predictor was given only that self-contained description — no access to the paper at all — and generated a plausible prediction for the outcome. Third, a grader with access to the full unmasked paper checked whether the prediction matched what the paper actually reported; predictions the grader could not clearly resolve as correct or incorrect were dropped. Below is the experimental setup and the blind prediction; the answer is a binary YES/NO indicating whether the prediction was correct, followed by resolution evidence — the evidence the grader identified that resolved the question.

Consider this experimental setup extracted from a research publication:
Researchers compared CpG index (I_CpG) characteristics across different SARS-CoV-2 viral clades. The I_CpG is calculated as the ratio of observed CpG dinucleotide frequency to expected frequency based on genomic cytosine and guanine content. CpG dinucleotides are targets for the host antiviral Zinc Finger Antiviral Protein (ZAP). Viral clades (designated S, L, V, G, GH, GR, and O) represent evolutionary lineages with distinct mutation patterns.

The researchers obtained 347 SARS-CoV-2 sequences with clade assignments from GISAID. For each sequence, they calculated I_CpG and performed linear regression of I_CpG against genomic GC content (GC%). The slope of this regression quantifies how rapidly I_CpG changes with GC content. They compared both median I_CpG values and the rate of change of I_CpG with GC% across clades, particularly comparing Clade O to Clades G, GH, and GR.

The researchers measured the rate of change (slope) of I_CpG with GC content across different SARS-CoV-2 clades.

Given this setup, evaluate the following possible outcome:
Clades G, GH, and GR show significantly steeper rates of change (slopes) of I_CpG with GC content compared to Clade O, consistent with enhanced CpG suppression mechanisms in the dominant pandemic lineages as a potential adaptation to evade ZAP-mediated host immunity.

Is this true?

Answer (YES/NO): NO